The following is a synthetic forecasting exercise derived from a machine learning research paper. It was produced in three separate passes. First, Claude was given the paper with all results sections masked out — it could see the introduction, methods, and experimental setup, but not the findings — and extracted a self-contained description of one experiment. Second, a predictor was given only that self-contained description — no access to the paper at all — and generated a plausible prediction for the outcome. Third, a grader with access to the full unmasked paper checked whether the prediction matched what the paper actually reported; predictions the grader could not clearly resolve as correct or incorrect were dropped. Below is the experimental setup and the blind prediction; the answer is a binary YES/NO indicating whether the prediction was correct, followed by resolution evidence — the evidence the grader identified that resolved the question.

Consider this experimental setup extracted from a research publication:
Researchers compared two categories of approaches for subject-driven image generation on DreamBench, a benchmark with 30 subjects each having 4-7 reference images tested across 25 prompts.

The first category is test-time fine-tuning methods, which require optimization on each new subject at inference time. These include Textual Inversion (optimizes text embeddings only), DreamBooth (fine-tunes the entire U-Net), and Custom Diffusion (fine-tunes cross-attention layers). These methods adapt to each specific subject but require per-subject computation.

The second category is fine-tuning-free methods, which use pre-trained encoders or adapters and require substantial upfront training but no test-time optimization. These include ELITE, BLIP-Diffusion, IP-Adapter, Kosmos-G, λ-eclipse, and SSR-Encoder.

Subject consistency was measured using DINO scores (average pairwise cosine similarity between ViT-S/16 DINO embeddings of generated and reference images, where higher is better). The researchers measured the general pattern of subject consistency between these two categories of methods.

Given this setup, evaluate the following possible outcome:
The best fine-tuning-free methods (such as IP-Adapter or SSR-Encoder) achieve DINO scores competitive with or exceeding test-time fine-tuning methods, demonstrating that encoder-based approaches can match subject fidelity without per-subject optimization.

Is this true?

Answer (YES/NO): NO